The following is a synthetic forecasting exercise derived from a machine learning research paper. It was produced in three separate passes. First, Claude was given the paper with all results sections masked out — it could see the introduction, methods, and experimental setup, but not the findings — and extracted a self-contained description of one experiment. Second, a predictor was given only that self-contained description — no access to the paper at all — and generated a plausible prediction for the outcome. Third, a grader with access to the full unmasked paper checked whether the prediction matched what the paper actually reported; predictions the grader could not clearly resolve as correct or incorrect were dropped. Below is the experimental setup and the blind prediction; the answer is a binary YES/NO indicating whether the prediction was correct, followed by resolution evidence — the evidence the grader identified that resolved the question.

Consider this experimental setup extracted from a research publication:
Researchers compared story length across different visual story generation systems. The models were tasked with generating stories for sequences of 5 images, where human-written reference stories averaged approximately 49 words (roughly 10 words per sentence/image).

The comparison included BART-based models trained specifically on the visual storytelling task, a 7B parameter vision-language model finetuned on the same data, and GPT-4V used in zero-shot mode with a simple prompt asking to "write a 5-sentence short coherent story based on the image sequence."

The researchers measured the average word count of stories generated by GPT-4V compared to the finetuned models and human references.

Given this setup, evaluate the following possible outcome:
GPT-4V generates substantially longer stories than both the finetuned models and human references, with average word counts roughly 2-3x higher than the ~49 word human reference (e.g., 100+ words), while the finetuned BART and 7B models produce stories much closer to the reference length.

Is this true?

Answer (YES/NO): YES